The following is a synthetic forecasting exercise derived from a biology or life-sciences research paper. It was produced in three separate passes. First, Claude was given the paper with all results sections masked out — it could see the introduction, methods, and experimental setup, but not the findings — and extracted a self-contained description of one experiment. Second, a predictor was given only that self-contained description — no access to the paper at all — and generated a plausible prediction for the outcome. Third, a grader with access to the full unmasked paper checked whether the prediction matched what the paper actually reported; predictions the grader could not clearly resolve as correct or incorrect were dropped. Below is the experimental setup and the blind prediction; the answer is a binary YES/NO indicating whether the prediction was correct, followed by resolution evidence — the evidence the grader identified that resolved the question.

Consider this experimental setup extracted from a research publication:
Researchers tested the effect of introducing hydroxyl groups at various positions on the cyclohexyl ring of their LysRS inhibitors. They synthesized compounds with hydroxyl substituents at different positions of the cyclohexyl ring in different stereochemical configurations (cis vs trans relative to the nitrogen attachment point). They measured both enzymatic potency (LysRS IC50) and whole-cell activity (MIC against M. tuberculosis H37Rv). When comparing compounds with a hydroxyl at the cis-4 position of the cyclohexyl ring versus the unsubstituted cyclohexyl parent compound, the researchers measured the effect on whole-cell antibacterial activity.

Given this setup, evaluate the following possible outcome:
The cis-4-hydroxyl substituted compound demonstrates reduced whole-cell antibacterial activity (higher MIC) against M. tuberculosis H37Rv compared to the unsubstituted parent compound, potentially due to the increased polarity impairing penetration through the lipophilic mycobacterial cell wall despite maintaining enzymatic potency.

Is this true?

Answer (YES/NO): YES